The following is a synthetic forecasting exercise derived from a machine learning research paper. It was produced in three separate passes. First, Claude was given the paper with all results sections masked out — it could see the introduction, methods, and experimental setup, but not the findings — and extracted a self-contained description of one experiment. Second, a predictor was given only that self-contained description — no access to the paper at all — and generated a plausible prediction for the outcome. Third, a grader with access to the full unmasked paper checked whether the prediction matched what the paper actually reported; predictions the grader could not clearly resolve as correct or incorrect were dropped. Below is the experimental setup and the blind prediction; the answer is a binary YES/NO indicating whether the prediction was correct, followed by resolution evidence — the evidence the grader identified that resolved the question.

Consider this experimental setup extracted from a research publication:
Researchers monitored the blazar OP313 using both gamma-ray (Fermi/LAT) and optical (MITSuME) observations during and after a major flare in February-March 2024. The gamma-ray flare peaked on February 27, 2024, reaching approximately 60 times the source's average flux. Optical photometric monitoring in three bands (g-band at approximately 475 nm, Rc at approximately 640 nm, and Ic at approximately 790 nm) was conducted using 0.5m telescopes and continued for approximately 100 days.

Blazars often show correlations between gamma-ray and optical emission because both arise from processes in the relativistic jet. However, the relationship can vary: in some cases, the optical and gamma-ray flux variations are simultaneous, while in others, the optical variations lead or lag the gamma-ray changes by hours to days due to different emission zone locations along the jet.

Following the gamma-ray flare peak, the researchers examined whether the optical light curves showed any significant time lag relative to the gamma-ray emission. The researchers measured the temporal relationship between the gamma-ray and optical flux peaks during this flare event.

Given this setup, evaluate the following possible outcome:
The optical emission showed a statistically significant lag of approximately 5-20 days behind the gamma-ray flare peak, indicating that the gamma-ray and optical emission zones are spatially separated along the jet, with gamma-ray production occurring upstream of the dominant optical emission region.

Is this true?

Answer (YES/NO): NO